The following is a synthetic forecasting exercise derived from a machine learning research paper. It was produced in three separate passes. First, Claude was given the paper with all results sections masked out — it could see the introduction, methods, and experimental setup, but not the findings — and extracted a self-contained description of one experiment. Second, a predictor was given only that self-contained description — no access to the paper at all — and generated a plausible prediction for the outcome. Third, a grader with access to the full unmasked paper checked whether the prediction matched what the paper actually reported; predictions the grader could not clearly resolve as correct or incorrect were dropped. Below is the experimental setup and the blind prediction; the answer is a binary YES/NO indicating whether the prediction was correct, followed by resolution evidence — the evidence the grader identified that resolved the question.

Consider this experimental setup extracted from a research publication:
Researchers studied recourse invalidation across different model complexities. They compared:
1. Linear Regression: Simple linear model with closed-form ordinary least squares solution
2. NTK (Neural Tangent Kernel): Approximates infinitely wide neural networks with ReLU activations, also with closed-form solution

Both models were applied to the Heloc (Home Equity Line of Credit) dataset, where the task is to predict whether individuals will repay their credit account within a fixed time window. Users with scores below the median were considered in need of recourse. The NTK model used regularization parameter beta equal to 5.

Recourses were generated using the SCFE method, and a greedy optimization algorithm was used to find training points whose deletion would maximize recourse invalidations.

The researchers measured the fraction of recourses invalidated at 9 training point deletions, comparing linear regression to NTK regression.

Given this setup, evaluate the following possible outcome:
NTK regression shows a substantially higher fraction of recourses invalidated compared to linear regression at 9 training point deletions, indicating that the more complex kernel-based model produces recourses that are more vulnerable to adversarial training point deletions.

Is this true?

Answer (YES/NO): NO